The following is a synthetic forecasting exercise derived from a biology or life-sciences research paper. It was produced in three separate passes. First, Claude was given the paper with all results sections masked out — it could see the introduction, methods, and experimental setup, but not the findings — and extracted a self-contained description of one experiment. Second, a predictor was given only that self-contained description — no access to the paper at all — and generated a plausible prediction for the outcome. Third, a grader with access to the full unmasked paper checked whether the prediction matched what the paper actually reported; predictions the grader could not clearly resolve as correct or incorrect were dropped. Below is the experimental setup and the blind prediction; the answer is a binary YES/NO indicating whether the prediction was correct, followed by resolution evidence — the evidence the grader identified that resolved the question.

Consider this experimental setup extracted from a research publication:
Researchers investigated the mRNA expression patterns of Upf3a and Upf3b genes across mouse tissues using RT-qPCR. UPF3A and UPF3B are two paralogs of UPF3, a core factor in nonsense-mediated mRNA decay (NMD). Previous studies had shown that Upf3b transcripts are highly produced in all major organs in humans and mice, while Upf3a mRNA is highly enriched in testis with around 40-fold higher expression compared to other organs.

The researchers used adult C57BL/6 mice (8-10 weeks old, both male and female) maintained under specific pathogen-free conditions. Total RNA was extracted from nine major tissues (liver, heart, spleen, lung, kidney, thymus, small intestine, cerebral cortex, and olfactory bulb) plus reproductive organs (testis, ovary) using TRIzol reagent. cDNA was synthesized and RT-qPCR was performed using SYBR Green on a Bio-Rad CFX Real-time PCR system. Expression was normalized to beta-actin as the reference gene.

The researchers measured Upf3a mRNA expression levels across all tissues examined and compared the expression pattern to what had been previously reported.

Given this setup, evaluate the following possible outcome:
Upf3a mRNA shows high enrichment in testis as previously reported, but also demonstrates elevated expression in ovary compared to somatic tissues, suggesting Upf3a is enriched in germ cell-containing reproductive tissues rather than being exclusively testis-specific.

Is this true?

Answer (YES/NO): NO